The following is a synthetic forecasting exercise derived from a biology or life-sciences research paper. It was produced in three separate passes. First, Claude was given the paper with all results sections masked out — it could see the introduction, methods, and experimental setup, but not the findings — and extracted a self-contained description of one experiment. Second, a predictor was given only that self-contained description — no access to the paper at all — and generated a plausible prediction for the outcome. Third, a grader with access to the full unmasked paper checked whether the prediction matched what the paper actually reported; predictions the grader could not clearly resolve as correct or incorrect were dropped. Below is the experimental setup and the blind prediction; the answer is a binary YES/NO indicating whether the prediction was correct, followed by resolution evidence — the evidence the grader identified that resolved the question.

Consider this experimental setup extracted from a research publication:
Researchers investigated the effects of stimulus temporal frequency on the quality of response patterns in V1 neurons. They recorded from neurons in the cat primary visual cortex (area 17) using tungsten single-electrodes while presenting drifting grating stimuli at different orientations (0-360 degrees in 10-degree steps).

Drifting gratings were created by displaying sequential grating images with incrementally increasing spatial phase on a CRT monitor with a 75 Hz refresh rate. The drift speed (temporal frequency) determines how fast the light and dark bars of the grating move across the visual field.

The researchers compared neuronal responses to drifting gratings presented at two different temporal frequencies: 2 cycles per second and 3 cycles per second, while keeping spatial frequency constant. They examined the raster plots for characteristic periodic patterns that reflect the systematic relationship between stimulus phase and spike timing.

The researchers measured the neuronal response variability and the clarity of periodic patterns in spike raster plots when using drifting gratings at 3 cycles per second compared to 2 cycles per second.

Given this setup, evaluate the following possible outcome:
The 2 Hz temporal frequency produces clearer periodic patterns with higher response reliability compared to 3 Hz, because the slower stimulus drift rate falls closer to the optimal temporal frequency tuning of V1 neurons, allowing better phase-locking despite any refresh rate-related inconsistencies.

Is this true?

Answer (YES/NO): NO